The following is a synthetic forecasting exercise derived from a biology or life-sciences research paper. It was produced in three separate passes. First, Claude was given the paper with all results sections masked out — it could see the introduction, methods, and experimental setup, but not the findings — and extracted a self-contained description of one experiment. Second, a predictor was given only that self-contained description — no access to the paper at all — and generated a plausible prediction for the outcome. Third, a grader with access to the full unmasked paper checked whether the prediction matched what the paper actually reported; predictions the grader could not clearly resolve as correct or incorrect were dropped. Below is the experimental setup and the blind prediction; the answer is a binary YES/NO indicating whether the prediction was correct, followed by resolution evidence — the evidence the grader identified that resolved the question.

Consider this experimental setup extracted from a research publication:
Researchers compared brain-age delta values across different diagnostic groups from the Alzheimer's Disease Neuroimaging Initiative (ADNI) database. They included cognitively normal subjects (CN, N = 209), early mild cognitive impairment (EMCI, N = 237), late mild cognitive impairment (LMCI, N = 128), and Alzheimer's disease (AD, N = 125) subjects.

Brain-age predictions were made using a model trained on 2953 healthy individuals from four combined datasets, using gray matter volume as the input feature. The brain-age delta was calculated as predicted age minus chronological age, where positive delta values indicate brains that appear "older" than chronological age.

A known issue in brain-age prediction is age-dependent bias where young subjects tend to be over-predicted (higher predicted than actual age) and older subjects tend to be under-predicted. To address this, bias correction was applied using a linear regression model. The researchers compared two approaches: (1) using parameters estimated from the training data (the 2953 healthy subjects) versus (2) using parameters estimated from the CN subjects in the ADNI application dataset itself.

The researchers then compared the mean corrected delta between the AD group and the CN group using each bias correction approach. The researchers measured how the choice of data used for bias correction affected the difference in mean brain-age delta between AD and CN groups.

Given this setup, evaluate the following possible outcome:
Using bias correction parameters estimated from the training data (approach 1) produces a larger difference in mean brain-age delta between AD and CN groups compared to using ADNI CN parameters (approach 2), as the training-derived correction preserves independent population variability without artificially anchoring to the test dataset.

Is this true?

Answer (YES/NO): NO